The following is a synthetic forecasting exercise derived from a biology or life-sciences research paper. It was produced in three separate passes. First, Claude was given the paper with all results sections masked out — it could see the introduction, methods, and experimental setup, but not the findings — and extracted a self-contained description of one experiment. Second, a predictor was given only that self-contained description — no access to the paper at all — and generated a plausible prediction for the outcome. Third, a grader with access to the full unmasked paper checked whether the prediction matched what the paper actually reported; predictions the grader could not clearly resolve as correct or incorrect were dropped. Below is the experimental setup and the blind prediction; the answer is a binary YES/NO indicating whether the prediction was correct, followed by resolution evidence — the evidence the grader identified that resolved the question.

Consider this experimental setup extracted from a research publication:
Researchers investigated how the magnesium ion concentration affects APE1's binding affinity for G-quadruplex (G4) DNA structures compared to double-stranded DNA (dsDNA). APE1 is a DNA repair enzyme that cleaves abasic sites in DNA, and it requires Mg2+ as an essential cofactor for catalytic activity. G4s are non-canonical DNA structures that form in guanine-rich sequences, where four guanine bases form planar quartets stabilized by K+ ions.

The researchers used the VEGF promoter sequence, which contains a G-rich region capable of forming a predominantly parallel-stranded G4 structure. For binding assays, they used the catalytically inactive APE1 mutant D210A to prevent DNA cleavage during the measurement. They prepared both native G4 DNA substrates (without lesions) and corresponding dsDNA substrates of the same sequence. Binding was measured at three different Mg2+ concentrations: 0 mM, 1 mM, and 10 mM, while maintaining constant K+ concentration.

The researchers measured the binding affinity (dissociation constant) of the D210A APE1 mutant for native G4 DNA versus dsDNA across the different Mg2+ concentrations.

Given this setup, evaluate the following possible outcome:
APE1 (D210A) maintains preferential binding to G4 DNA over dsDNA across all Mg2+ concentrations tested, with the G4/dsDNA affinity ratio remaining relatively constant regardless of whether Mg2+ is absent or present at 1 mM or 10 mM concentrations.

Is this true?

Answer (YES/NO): NO